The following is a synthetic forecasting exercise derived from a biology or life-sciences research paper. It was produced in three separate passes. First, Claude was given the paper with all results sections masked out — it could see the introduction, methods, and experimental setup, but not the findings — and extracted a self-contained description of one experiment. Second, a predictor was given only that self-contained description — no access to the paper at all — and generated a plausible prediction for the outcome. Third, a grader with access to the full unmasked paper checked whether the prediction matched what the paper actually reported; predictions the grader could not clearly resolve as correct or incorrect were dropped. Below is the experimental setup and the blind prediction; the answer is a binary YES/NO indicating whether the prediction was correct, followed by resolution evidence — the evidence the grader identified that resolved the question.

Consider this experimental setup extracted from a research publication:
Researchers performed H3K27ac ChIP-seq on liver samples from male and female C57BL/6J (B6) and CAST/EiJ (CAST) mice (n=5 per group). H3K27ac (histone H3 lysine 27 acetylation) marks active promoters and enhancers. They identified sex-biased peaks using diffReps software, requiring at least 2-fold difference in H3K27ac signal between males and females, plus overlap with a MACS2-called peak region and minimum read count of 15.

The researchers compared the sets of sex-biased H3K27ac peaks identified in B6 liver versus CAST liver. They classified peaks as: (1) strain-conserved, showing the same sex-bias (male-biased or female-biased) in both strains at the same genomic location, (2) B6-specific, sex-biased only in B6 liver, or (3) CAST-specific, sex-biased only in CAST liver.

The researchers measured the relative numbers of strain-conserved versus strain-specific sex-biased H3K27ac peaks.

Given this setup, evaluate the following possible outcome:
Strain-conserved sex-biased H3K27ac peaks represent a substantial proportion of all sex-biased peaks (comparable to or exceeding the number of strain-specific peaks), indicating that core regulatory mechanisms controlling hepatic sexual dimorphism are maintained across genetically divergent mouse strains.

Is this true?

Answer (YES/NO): NO